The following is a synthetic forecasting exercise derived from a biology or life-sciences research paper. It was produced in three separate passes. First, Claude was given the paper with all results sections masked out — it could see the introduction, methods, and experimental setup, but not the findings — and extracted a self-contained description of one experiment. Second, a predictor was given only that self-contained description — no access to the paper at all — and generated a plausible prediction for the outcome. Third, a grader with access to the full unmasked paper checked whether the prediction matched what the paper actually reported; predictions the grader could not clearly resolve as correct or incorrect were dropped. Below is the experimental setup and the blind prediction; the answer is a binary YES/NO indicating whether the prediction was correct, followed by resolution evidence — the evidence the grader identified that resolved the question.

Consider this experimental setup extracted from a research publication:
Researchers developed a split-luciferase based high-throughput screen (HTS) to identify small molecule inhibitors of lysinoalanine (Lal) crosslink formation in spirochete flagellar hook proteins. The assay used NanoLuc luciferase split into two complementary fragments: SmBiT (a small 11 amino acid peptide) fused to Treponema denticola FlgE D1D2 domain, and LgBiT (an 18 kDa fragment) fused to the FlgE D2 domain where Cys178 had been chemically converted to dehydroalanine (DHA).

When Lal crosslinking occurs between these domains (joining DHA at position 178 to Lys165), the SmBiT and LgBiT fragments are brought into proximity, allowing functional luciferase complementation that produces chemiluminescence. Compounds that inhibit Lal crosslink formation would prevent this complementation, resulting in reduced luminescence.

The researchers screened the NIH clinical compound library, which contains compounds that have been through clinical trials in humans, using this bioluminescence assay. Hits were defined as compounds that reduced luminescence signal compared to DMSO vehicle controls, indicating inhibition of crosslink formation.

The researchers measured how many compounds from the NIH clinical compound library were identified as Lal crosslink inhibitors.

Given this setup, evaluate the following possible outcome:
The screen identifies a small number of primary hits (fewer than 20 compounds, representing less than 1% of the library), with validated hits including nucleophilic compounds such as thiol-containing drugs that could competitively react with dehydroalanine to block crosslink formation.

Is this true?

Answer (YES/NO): NO